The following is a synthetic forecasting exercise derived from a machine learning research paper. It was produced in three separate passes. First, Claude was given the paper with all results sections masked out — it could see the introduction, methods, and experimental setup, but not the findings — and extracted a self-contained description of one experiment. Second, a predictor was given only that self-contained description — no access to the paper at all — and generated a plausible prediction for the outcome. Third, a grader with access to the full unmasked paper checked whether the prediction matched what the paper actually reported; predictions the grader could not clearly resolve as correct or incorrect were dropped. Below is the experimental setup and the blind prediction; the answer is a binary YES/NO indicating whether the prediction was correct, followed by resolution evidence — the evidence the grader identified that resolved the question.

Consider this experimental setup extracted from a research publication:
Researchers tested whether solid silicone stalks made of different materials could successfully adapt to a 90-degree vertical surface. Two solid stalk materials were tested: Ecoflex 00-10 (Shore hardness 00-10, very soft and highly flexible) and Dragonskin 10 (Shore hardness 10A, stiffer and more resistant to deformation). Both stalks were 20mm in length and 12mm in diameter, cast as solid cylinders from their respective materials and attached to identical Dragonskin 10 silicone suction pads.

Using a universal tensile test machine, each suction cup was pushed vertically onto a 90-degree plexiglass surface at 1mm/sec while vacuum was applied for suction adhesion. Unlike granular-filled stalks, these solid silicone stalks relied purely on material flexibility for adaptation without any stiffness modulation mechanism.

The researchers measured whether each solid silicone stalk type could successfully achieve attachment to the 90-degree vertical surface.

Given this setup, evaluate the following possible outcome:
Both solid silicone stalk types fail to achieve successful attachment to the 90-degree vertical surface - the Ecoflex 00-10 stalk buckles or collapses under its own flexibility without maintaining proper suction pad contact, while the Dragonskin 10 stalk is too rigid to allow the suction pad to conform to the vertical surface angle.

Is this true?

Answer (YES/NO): NO